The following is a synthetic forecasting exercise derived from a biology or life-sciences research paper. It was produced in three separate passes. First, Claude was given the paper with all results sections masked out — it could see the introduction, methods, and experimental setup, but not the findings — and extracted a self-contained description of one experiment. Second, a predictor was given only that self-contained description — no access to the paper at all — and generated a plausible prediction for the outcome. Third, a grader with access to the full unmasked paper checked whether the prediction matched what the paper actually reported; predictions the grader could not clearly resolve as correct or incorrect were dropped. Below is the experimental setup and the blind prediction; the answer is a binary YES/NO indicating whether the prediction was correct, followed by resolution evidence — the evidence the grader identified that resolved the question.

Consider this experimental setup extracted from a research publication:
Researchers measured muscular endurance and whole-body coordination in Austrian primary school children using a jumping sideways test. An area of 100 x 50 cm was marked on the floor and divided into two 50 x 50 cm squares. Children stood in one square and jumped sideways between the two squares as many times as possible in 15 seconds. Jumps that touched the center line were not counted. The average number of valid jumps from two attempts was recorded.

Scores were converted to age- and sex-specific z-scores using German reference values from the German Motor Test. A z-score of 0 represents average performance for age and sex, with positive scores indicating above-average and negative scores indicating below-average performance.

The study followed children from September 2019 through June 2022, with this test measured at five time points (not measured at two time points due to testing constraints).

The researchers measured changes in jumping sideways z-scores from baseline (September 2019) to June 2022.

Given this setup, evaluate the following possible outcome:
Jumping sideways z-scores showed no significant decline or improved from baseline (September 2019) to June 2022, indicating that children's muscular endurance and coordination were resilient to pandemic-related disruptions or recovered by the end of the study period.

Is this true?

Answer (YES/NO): YES